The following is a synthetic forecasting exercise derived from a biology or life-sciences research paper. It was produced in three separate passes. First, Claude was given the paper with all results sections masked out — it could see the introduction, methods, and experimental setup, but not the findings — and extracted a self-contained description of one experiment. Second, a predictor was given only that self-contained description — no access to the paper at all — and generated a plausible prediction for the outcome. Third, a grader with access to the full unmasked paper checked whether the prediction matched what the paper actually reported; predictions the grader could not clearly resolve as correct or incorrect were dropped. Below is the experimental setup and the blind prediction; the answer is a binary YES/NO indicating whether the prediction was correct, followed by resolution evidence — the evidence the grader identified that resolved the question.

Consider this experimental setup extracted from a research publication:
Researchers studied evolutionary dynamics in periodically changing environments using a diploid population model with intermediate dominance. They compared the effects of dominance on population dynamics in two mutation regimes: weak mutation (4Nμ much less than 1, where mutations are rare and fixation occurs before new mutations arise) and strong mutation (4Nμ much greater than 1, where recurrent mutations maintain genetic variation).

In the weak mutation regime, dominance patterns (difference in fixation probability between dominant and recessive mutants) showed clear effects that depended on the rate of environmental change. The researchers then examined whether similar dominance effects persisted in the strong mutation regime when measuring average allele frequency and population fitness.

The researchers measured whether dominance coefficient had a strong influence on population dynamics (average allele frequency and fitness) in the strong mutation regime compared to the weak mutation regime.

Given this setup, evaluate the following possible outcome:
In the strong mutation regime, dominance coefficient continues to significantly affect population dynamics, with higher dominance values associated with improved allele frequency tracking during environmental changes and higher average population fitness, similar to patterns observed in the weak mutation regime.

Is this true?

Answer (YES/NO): NO